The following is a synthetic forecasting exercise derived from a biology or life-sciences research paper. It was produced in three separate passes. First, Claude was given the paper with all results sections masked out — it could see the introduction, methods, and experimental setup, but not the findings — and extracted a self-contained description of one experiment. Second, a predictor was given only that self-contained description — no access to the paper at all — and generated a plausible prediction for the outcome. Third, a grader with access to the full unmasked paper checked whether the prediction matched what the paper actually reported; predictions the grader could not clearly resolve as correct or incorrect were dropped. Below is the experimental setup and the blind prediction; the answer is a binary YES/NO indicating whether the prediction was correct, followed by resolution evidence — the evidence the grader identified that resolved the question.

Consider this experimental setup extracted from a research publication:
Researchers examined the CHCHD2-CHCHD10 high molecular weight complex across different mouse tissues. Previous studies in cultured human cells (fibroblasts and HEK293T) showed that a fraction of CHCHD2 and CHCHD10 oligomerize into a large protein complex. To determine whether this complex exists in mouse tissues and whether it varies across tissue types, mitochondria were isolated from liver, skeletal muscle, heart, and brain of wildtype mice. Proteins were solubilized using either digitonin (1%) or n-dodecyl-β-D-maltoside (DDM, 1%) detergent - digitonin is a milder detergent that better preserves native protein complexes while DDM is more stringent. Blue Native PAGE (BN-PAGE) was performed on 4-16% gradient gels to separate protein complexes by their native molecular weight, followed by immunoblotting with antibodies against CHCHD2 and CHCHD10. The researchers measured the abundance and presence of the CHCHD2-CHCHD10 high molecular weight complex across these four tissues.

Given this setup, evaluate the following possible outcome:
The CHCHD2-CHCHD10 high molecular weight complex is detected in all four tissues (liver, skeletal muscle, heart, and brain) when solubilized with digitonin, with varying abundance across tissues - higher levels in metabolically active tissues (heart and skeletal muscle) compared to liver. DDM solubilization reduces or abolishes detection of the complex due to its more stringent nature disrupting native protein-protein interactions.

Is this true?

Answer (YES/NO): NO